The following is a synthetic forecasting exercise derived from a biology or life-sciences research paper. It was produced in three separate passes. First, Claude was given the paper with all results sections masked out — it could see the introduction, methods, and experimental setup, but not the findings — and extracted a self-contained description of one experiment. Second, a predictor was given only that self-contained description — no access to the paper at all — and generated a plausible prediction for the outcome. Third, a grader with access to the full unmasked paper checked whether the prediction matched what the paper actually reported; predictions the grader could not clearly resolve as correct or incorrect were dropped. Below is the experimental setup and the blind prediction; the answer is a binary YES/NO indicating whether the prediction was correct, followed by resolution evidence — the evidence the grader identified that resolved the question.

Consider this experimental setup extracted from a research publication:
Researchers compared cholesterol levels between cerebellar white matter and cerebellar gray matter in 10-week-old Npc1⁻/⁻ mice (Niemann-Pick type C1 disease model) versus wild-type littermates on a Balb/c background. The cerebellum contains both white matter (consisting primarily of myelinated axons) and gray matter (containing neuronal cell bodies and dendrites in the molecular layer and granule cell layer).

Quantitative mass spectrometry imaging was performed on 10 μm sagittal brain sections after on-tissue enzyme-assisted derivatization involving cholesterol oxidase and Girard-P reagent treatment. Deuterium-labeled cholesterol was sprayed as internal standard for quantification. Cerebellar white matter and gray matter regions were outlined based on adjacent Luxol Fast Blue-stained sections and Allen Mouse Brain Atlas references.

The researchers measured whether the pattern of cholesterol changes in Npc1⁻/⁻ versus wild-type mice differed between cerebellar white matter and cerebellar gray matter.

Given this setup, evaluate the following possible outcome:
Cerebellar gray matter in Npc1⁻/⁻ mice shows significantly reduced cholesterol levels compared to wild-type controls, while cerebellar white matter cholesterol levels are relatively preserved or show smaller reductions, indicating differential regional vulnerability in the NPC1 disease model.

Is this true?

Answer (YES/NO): NO